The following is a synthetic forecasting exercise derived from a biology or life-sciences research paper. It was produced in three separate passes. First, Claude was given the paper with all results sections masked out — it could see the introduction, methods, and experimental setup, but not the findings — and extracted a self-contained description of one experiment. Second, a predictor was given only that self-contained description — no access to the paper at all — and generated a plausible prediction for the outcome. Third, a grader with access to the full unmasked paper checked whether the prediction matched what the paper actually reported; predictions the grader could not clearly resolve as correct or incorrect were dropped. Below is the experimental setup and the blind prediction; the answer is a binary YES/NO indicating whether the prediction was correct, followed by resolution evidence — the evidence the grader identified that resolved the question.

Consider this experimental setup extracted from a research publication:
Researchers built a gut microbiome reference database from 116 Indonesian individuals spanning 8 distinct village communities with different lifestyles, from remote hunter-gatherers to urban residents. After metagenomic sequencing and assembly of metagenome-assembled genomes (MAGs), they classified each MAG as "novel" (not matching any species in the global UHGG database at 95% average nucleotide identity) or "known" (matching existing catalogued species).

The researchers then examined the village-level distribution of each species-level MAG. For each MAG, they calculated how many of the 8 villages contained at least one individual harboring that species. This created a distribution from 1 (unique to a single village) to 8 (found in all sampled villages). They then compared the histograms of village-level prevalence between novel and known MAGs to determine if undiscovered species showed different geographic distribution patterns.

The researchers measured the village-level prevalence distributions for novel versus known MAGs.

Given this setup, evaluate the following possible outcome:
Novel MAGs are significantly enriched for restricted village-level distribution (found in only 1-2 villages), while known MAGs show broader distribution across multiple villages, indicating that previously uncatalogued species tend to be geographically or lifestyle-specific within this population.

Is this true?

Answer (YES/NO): YES